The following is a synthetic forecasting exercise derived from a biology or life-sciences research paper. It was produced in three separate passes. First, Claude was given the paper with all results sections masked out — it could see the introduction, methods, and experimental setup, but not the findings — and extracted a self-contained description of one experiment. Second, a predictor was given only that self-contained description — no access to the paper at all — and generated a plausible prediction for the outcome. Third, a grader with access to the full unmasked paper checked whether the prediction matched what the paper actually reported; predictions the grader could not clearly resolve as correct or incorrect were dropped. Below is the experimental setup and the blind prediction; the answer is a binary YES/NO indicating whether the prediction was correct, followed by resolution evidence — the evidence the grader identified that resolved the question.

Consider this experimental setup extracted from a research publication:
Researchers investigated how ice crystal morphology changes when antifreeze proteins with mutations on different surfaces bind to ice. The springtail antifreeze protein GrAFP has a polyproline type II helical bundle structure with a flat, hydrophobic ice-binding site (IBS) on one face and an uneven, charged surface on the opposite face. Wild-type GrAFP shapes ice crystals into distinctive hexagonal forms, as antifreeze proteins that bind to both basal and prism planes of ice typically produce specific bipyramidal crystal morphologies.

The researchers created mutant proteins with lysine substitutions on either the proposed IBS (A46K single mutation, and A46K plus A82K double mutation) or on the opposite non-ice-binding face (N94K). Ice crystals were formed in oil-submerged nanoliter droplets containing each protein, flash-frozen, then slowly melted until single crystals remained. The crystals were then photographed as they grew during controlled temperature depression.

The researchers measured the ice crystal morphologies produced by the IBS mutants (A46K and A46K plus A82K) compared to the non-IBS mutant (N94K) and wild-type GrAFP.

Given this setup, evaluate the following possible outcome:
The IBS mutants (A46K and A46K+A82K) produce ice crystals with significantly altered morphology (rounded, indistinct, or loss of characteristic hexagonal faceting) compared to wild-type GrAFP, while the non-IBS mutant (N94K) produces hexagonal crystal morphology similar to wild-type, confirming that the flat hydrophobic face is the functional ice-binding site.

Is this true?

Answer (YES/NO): NO